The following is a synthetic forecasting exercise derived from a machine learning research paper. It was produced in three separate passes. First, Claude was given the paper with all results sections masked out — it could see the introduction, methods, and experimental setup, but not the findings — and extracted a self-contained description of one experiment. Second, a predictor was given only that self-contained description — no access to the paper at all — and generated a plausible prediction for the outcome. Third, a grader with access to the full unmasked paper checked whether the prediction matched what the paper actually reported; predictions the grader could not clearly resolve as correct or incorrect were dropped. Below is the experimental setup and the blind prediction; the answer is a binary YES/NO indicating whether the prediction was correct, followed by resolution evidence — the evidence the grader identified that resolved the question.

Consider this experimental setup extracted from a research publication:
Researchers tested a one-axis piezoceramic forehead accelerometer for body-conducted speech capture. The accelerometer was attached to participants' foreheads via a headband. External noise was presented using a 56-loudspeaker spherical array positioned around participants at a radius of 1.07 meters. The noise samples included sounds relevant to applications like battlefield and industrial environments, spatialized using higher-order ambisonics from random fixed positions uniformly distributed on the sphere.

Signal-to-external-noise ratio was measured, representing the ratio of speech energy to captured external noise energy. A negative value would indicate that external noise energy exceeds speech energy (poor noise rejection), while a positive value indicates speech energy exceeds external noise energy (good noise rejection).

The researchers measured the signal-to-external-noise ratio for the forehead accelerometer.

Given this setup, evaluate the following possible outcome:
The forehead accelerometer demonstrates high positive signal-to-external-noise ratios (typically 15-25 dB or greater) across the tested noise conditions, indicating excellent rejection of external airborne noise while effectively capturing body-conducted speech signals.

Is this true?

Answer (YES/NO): NO